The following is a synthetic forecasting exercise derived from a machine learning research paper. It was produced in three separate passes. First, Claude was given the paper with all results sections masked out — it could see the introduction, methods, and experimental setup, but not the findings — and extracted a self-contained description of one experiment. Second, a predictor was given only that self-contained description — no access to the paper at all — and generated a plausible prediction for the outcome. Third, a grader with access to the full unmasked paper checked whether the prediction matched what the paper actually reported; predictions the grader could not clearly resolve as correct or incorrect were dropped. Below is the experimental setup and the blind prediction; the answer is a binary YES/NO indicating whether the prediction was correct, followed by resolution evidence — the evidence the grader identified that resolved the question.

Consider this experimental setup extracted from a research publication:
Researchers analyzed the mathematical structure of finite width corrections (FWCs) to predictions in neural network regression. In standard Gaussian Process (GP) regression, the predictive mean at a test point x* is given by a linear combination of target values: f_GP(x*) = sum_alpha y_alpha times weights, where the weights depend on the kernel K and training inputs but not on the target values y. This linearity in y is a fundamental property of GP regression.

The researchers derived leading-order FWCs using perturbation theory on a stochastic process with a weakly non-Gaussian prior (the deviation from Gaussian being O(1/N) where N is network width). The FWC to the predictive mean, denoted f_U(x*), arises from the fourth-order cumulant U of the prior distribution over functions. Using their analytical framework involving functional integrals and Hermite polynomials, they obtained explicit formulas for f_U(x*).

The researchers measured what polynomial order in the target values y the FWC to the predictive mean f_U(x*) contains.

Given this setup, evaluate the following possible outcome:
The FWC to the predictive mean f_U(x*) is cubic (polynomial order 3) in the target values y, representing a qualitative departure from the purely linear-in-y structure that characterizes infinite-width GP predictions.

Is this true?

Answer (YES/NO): NO